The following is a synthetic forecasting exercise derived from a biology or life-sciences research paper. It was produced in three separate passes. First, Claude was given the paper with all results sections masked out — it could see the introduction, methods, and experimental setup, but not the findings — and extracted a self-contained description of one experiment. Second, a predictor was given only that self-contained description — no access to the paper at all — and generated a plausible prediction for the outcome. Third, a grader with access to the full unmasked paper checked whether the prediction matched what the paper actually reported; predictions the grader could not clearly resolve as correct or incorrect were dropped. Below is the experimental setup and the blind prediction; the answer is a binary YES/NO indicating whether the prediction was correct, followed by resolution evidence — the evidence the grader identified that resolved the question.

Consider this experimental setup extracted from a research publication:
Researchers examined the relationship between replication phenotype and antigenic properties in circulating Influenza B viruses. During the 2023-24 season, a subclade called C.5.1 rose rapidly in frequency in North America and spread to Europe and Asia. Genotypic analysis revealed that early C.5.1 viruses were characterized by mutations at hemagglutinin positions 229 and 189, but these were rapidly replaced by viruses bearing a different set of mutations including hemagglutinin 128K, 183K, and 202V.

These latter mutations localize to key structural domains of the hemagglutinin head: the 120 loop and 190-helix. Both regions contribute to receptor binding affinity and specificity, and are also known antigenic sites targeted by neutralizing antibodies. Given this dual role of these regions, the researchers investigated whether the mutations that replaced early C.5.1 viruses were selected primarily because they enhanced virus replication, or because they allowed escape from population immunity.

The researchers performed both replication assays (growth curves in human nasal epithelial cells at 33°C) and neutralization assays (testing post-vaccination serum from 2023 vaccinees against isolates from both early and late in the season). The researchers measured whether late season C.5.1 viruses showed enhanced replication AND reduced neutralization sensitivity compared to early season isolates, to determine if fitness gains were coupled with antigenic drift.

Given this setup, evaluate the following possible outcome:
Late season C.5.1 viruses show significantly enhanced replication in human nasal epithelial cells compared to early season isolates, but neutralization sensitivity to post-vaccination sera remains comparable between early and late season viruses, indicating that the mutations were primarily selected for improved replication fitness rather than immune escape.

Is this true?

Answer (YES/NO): NO